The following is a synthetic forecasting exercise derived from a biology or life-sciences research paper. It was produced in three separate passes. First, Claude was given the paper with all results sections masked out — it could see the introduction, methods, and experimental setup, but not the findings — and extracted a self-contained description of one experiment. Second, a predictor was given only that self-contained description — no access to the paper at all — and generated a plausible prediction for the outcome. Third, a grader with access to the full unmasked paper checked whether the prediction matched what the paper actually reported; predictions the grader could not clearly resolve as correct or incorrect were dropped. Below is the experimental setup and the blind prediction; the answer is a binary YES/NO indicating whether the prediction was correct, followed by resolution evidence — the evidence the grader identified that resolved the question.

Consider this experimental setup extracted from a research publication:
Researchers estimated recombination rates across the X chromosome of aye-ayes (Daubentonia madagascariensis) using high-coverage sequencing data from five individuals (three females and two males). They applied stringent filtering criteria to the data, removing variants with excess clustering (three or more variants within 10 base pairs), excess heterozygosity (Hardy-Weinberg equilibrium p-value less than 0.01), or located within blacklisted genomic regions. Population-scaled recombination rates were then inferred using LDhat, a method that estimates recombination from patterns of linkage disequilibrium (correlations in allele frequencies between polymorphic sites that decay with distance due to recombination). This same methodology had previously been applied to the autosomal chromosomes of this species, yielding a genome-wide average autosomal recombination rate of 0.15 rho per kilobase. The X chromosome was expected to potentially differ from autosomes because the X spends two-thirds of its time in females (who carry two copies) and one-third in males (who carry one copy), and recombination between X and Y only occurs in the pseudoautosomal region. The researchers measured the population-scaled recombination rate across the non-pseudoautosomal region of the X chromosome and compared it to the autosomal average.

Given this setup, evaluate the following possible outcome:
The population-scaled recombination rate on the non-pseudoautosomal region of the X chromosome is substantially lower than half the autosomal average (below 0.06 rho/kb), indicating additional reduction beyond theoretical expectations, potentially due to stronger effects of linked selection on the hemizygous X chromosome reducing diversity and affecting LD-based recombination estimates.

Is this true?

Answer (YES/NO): YES